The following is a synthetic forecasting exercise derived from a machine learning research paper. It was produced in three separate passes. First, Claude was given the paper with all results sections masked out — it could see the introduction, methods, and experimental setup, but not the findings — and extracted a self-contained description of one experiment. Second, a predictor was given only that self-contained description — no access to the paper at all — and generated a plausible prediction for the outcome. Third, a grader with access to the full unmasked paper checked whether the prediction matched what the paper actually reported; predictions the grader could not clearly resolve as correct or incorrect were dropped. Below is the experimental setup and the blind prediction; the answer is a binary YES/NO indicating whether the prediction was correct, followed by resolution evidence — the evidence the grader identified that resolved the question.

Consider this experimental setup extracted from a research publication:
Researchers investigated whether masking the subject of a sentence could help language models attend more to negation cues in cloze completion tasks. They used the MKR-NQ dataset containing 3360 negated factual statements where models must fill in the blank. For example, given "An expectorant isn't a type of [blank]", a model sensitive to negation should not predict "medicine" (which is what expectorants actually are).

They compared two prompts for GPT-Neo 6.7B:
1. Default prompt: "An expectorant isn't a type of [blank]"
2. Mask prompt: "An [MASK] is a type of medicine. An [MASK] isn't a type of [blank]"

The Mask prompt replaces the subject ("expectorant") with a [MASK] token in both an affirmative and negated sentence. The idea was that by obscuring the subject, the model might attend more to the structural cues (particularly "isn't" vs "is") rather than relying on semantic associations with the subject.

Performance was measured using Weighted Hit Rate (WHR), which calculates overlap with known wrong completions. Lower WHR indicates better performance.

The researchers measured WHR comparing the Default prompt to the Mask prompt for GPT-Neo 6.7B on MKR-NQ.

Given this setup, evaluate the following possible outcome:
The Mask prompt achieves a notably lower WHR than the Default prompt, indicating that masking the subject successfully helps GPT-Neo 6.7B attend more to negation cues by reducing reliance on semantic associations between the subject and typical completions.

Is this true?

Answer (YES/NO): NO